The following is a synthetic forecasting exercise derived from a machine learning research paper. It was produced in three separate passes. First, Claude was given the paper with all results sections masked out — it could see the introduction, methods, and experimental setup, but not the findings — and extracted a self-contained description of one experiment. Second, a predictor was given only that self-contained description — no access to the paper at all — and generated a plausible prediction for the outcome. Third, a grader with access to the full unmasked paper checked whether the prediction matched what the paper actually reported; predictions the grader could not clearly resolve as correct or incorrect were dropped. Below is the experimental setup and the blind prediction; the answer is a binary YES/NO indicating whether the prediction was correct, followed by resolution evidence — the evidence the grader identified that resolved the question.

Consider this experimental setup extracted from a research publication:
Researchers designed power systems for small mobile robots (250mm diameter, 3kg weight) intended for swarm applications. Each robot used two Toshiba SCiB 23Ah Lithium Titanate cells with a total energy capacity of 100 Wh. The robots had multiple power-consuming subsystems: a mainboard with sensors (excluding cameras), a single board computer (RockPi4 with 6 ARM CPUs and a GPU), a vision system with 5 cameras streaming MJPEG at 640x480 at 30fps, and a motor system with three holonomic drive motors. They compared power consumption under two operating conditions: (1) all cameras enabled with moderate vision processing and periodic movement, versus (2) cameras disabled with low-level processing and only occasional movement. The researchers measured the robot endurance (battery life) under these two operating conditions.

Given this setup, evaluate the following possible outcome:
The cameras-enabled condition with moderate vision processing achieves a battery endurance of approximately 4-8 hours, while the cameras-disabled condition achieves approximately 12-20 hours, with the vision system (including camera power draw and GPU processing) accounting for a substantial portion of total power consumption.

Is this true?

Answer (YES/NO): YES